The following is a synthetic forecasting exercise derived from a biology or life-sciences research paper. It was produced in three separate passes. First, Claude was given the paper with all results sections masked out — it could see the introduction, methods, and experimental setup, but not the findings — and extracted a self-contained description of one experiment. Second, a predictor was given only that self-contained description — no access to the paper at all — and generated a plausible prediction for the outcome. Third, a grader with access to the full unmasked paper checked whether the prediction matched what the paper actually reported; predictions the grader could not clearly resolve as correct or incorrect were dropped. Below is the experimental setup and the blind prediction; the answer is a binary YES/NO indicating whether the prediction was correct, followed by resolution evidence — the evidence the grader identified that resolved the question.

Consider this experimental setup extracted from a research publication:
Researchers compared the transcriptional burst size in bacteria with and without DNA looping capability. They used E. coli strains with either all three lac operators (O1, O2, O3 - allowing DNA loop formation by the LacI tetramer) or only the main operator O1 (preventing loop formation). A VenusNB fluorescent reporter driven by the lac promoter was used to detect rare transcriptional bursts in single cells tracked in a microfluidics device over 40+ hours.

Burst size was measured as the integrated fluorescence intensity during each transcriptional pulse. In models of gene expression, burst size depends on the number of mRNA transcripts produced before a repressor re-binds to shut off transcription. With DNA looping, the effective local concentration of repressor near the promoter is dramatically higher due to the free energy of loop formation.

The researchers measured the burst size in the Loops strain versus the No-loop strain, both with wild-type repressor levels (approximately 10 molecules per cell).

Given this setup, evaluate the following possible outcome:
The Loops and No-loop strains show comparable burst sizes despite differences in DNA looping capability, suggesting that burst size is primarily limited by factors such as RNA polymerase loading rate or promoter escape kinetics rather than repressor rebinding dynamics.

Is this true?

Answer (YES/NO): NO